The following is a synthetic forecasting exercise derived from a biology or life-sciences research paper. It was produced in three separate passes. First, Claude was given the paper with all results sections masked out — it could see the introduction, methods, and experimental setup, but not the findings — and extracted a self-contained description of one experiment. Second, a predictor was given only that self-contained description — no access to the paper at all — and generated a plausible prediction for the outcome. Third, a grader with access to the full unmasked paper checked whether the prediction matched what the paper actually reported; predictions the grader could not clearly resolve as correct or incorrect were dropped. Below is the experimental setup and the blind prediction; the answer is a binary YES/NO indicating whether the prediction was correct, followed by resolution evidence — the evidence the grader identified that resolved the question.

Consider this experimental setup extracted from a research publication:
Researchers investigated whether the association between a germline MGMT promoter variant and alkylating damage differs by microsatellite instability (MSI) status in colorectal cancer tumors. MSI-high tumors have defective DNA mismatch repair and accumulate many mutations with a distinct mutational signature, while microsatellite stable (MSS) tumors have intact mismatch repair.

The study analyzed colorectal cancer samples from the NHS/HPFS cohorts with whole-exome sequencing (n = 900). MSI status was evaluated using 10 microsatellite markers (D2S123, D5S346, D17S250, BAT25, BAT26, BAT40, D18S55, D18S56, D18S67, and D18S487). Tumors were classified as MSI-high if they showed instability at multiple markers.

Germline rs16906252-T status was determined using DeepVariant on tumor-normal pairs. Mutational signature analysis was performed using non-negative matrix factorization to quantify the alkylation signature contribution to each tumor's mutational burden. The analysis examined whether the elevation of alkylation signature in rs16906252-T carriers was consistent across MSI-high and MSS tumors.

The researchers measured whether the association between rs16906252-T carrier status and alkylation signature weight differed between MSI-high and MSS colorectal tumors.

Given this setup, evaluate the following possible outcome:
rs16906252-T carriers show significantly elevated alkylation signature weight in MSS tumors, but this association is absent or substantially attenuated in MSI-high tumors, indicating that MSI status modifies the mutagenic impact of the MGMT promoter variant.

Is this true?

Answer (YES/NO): NO